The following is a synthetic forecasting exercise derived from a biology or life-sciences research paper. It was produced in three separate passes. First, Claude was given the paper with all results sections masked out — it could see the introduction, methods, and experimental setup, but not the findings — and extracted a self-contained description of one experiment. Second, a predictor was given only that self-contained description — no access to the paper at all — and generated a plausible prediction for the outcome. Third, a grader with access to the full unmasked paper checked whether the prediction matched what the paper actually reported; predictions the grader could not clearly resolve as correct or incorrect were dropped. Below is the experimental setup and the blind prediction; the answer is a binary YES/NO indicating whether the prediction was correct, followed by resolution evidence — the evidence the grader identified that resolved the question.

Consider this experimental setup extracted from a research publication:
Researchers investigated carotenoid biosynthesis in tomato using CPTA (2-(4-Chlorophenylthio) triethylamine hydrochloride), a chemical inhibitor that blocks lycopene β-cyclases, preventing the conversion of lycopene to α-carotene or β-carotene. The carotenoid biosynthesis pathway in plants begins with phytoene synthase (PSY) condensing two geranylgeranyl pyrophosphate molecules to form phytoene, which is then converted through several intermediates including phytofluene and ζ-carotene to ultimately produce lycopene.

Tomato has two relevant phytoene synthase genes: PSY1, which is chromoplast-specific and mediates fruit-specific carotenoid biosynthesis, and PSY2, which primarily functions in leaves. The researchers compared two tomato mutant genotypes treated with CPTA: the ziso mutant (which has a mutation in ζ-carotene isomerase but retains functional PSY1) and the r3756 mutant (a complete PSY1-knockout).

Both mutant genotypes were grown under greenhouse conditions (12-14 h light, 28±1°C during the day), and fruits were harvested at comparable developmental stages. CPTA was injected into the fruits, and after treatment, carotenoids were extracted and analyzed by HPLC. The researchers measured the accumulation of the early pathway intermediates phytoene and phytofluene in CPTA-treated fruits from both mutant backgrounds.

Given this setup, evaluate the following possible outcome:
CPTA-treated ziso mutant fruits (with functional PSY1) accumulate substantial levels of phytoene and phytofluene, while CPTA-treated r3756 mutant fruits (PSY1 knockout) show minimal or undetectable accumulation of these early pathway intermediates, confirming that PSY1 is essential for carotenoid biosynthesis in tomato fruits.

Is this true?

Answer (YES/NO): NO